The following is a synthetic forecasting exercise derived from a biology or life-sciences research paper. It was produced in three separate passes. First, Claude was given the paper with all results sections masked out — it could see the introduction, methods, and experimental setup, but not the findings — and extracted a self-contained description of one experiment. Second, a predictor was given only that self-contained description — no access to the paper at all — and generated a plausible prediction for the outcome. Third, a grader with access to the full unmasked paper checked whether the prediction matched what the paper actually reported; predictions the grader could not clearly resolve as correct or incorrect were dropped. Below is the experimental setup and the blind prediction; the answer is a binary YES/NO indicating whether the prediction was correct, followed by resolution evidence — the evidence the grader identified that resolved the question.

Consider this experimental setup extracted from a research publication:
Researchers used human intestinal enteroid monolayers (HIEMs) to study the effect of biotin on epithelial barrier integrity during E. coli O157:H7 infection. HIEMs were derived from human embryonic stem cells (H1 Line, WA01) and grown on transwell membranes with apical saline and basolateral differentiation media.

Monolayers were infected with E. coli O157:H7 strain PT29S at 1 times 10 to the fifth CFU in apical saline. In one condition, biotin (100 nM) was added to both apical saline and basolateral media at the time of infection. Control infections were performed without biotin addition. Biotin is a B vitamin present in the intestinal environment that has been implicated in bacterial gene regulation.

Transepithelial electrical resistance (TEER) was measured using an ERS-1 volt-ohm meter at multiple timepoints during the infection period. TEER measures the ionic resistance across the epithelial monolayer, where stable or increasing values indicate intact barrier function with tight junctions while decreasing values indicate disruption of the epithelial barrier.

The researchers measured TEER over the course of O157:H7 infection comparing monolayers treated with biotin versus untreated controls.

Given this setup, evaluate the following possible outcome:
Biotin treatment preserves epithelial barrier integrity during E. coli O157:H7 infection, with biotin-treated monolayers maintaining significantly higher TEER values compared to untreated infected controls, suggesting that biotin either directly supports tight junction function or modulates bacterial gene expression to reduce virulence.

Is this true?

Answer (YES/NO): YES